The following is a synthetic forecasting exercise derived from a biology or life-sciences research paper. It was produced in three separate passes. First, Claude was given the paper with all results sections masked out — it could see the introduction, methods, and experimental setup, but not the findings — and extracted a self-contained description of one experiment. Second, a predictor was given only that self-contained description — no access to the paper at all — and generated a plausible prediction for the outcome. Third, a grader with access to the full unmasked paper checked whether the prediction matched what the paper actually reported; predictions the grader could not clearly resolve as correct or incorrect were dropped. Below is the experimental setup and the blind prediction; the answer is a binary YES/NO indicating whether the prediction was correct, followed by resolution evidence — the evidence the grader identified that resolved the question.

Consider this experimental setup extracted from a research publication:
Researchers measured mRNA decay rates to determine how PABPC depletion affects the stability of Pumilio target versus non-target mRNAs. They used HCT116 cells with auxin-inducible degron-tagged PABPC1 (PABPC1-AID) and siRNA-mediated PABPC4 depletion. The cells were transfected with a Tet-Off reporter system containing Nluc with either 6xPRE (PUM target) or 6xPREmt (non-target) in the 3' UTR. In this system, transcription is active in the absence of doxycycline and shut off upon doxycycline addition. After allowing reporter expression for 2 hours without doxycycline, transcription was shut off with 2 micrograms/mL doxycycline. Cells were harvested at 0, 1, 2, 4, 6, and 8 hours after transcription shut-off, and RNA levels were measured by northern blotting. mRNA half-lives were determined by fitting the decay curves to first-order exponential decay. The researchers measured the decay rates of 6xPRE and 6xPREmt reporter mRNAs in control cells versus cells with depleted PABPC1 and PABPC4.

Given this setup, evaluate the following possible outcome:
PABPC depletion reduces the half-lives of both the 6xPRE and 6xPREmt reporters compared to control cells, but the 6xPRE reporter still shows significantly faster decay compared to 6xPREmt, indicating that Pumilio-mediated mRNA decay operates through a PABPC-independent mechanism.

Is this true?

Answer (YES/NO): NO